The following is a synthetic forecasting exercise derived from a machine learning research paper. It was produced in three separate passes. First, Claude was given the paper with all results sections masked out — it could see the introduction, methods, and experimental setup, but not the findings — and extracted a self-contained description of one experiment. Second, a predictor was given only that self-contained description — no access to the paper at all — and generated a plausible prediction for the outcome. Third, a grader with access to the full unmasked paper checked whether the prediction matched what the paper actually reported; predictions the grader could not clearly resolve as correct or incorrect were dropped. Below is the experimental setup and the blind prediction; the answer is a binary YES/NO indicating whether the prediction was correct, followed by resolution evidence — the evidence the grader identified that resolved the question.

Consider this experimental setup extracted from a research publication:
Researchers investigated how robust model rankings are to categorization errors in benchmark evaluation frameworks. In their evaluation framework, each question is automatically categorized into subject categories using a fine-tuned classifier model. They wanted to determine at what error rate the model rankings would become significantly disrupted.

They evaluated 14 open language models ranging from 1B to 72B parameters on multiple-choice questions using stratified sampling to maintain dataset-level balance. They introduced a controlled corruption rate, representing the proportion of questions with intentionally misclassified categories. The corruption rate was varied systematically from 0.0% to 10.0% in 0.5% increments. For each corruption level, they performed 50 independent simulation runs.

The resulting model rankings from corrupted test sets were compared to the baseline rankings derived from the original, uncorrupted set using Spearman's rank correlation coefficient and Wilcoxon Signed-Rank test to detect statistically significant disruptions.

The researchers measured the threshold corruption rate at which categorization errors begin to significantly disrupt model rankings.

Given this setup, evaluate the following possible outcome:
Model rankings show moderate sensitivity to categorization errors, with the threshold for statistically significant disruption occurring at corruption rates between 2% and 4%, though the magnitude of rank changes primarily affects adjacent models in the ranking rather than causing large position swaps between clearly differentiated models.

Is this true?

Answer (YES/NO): NO